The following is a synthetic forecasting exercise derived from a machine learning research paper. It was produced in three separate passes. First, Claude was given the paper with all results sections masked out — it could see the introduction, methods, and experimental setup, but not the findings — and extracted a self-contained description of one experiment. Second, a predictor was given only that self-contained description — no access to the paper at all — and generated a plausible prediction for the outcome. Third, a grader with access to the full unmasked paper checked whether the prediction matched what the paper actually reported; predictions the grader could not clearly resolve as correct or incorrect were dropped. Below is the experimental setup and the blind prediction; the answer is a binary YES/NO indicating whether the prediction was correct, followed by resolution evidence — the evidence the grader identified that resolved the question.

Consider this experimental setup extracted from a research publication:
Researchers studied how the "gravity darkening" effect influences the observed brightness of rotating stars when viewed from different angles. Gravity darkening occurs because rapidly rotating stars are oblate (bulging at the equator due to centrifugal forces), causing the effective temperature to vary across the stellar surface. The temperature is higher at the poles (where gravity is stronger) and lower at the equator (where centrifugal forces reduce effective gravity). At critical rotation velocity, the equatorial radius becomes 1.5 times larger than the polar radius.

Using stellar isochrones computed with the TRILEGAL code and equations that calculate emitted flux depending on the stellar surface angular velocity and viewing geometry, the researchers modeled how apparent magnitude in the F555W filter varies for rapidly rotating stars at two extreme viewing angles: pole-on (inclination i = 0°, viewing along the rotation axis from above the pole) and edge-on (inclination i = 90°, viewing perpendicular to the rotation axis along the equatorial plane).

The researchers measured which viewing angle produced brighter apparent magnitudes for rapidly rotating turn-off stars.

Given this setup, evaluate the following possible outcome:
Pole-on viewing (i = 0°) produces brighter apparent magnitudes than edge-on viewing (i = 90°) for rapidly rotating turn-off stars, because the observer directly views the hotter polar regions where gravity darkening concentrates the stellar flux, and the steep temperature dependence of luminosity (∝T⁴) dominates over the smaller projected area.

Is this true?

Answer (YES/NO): YES